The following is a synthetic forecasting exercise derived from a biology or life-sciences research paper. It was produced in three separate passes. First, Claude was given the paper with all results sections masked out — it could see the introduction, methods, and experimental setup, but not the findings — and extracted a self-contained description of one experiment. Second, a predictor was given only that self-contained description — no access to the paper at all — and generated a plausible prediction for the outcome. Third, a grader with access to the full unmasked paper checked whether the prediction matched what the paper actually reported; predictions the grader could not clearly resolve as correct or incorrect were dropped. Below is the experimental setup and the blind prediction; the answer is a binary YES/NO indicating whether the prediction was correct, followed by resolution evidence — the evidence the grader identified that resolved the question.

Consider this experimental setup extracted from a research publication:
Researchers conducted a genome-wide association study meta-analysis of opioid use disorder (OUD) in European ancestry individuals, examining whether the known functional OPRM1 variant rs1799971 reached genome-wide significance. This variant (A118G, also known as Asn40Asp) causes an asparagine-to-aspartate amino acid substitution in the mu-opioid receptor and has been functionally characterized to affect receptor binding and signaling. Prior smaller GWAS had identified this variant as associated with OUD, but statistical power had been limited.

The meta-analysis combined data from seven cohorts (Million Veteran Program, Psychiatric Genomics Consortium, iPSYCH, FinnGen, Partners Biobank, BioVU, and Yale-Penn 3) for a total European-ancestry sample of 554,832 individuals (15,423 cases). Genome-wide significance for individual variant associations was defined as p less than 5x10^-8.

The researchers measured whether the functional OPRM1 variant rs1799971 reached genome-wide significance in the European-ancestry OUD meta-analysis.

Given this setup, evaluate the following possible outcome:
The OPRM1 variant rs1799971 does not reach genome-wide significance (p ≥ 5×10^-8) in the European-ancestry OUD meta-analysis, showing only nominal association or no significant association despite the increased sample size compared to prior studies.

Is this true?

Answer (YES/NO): NO